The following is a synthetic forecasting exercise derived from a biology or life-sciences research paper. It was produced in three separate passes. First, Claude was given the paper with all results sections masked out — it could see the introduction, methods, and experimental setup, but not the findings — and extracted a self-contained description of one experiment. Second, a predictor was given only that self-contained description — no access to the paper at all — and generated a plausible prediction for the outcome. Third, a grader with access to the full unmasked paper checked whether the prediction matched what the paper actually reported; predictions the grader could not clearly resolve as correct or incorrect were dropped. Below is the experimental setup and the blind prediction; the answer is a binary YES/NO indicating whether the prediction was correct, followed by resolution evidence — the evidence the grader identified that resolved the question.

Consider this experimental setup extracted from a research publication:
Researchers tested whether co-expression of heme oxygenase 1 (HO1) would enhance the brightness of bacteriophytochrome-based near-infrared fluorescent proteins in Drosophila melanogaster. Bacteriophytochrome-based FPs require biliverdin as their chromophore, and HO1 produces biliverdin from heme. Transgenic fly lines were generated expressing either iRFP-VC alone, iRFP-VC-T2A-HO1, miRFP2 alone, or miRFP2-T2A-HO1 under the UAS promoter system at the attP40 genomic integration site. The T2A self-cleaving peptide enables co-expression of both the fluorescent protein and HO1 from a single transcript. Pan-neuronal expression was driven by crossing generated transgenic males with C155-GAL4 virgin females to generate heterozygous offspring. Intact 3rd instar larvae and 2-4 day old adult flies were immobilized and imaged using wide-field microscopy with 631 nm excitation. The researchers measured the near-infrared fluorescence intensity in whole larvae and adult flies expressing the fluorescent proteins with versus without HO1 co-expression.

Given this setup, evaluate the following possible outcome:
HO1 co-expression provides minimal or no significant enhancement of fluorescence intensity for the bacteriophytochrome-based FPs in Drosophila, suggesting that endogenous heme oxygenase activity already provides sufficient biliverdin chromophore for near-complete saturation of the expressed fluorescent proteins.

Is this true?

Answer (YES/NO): NO